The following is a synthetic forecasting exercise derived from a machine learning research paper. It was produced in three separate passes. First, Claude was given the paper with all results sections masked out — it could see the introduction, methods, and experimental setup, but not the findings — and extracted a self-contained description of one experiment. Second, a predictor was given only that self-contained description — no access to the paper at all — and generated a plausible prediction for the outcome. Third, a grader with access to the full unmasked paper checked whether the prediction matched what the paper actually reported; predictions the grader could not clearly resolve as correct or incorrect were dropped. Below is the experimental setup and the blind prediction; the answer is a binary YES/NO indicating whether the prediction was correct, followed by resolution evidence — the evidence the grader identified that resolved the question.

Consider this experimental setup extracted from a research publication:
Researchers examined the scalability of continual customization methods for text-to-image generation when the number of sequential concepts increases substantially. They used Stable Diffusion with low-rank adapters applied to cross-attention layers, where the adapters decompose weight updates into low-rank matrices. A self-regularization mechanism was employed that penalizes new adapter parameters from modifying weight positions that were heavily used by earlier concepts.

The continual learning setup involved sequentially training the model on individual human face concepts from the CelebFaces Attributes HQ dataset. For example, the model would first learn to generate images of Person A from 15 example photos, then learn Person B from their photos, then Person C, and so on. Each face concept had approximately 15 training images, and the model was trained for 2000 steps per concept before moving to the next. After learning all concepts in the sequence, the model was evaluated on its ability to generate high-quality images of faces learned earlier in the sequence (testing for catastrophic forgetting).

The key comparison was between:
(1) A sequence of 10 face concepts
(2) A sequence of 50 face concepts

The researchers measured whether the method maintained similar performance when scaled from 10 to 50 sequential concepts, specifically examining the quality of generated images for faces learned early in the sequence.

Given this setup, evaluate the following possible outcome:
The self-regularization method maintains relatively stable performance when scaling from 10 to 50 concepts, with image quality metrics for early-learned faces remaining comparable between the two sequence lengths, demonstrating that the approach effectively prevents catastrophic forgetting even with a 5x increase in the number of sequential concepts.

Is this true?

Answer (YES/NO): NO